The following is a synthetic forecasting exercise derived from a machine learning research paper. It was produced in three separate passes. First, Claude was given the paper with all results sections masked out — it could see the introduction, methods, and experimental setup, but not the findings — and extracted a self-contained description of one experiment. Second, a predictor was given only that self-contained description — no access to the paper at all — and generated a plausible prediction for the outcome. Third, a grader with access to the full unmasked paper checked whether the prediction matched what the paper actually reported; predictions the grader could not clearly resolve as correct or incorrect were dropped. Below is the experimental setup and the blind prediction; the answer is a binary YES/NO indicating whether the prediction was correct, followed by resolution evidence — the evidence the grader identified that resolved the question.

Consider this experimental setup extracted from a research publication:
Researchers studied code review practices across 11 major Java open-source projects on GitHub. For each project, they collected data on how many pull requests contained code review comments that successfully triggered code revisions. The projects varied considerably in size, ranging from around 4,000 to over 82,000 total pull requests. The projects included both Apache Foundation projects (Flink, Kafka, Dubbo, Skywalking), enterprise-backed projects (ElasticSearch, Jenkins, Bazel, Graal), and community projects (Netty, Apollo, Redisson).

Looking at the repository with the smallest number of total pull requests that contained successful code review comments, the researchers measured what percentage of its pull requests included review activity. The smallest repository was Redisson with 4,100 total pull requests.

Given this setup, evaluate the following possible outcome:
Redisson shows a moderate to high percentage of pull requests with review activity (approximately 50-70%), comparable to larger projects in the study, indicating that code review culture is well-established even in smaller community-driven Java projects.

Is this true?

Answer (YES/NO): NO